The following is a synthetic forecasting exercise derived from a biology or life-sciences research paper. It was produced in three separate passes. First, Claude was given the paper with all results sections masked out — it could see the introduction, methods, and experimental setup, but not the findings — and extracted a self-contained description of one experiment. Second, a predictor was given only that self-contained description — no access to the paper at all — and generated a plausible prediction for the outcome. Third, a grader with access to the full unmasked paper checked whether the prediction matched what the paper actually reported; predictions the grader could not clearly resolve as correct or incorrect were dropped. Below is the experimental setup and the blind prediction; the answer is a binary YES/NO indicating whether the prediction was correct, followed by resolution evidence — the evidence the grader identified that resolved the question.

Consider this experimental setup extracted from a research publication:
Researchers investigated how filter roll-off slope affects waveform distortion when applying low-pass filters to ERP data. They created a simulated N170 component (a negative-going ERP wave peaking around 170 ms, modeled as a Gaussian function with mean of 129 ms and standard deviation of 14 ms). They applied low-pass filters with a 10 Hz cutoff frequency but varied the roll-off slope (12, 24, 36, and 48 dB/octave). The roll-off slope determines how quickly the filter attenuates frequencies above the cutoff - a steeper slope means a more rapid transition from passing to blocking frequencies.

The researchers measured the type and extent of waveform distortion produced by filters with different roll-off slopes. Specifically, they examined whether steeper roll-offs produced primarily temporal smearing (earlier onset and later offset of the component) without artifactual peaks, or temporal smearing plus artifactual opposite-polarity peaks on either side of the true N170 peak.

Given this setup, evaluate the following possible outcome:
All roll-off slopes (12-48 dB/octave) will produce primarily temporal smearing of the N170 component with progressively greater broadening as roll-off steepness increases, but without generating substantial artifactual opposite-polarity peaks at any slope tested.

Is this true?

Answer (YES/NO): NO